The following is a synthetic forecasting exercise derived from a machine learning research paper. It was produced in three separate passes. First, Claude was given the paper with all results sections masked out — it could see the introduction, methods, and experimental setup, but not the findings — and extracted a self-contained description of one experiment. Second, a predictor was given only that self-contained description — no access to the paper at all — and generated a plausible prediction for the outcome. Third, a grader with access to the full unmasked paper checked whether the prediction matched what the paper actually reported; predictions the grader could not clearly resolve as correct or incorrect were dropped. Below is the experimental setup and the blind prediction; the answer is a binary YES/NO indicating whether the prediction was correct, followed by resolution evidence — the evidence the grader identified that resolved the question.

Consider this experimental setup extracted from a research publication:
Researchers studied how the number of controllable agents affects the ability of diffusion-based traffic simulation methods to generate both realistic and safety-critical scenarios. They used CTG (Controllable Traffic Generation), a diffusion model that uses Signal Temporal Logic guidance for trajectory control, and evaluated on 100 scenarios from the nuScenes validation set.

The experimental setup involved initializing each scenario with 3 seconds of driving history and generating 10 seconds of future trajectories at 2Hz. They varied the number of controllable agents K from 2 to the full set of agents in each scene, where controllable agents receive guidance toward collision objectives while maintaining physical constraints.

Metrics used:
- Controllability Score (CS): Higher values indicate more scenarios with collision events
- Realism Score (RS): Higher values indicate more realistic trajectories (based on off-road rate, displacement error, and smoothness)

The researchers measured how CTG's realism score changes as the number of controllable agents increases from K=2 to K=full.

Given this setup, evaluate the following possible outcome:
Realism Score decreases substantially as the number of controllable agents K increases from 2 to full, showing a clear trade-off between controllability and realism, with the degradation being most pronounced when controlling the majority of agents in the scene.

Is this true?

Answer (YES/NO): YES